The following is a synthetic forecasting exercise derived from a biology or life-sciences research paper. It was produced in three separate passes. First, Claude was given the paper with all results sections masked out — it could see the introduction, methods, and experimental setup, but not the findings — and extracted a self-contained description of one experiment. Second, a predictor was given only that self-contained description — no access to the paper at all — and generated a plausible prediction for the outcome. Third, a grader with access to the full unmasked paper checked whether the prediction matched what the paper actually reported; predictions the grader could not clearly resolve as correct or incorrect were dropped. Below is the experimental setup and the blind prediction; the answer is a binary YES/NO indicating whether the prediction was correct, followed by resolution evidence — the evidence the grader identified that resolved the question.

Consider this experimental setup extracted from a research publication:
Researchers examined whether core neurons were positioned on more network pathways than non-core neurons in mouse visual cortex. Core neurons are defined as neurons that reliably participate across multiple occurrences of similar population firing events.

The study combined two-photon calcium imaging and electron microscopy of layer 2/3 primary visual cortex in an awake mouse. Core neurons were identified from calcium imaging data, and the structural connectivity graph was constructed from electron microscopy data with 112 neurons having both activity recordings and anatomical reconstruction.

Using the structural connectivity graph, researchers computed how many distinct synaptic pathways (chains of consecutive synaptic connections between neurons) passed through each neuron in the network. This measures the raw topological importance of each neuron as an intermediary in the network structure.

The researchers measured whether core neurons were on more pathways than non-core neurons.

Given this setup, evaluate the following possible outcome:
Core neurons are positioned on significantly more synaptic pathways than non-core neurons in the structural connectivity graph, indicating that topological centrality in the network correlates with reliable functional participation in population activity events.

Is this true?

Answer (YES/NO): NO